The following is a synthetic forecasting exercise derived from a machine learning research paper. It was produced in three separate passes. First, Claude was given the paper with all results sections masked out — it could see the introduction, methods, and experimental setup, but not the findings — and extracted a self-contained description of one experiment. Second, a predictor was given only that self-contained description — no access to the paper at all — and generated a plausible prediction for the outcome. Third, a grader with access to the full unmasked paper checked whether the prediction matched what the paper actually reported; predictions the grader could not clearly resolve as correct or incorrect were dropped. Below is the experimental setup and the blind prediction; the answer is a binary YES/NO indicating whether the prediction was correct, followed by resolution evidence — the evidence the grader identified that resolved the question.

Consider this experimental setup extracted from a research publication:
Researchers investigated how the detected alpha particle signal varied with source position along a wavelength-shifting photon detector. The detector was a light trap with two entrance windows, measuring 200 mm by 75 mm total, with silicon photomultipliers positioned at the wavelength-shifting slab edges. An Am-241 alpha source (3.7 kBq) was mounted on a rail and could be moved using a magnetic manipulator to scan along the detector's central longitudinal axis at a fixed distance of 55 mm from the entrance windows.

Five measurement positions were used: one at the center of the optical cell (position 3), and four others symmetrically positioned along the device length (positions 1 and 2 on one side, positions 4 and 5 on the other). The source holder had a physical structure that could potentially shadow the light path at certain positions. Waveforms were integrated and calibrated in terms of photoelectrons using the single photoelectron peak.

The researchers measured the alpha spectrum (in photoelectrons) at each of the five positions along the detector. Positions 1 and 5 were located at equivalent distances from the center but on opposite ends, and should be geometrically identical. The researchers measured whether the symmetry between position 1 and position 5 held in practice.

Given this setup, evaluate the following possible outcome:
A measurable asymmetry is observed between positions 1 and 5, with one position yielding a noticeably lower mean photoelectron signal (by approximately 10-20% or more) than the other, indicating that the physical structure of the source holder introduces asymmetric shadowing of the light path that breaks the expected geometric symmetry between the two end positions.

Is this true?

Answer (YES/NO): YES